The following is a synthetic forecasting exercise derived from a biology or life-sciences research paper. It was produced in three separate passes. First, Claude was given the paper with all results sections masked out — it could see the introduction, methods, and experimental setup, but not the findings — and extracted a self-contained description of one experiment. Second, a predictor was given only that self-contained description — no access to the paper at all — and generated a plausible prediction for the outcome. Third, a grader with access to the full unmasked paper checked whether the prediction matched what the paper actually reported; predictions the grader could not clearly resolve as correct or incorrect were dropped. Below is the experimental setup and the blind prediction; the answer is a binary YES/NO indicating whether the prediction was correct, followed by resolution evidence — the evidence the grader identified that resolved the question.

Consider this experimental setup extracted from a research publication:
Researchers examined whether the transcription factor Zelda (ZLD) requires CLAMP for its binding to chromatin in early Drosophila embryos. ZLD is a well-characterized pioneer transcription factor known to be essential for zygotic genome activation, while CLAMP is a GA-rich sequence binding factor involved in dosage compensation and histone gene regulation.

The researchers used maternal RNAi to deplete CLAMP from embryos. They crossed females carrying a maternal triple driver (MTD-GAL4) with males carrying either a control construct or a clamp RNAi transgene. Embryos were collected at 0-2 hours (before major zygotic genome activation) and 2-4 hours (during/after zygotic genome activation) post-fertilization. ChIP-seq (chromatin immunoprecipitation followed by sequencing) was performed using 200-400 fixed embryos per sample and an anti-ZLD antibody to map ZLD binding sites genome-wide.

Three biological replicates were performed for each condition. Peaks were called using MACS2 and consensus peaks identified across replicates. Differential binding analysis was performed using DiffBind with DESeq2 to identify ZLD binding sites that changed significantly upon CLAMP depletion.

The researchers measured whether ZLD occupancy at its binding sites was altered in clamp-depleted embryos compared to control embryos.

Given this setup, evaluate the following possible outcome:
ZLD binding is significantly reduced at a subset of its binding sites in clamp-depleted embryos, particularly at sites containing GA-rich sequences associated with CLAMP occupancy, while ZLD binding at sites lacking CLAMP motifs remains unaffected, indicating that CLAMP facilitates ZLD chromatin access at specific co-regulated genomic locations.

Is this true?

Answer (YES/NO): YES